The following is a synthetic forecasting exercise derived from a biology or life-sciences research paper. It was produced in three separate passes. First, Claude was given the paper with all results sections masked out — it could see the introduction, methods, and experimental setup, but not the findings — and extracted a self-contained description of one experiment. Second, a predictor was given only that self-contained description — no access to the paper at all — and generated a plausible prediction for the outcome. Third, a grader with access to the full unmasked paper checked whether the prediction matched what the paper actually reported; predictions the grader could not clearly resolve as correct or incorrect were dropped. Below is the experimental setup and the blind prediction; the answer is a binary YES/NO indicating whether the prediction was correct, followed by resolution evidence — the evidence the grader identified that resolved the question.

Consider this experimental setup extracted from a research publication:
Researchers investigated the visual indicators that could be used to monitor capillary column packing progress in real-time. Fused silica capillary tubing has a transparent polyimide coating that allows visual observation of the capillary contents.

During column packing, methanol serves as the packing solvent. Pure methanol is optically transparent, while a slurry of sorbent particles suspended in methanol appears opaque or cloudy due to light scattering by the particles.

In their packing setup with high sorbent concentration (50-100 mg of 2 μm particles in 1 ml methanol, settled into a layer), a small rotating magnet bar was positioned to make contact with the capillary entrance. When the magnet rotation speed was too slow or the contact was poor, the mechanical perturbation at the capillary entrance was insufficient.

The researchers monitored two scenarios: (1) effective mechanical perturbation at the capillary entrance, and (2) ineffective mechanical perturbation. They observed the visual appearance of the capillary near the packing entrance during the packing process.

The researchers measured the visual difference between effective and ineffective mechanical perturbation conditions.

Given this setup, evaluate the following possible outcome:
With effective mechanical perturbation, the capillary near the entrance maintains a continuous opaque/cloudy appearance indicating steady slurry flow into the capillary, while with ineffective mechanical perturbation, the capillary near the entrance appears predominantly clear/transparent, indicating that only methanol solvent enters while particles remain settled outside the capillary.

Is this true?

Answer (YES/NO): NO